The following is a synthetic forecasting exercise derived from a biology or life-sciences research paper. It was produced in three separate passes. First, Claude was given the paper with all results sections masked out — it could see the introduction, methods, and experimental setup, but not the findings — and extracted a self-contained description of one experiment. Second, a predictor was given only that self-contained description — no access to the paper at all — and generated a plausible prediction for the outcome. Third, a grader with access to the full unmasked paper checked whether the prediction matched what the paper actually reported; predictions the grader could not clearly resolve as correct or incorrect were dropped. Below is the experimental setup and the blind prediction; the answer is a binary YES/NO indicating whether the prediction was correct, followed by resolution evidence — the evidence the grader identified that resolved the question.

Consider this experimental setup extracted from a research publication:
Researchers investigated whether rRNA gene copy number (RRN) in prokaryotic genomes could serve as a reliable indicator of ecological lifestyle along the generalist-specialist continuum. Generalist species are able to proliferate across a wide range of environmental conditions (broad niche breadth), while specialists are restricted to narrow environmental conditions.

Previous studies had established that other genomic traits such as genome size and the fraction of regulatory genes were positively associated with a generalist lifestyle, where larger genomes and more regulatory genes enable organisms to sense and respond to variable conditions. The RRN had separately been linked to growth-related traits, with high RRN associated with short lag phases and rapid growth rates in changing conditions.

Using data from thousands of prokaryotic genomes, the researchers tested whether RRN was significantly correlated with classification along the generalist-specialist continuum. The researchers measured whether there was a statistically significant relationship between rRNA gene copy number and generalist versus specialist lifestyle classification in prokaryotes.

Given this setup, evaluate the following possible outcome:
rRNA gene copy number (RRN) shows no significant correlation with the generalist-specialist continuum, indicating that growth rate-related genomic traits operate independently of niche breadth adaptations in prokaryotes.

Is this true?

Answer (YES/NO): YES